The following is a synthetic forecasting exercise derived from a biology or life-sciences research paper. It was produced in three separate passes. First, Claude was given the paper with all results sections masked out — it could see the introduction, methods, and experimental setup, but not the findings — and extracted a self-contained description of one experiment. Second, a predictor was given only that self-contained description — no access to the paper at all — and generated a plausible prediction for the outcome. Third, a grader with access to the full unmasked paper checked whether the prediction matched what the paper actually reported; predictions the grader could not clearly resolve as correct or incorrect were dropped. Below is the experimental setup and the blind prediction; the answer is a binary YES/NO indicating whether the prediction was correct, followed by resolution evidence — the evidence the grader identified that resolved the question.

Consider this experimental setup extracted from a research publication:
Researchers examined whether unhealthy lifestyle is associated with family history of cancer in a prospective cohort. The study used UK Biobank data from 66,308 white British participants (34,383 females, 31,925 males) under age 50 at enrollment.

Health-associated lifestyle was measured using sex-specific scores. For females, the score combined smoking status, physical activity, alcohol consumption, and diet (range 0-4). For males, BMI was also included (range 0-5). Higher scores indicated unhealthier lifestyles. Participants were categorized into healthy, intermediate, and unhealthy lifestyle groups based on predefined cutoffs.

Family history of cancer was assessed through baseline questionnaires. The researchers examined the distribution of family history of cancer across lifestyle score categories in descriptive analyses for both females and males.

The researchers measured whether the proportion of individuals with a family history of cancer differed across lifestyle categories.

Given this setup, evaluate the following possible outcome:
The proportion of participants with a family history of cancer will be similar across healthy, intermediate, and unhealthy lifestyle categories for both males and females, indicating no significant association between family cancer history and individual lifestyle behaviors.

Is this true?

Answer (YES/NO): NO